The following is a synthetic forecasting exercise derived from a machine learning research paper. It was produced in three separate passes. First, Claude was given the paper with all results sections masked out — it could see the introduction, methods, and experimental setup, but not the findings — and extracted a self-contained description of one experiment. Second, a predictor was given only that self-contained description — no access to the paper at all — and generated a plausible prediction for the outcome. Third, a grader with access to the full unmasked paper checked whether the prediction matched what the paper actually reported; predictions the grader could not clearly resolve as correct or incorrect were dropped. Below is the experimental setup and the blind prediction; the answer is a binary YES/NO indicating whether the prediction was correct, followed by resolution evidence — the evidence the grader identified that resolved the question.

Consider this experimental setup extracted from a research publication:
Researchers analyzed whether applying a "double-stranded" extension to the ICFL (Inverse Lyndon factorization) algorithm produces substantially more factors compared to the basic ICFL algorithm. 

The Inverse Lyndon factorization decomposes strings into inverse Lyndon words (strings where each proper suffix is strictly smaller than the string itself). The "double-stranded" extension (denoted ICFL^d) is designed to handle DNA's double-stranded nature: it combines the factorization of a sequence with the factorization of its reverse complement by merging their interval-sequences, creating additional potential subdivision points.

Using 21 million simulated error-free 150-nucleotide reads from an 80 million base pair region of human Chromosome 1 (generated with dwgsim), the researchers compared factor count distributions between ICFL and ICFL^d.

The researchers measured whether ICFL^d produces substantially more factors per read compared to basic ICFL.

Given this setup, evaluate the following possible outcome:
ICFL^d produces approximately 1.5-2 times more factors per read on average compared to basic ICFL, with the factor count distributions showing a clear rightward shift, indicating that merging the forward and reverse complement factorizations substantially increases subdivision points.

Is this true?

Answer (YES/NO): NO